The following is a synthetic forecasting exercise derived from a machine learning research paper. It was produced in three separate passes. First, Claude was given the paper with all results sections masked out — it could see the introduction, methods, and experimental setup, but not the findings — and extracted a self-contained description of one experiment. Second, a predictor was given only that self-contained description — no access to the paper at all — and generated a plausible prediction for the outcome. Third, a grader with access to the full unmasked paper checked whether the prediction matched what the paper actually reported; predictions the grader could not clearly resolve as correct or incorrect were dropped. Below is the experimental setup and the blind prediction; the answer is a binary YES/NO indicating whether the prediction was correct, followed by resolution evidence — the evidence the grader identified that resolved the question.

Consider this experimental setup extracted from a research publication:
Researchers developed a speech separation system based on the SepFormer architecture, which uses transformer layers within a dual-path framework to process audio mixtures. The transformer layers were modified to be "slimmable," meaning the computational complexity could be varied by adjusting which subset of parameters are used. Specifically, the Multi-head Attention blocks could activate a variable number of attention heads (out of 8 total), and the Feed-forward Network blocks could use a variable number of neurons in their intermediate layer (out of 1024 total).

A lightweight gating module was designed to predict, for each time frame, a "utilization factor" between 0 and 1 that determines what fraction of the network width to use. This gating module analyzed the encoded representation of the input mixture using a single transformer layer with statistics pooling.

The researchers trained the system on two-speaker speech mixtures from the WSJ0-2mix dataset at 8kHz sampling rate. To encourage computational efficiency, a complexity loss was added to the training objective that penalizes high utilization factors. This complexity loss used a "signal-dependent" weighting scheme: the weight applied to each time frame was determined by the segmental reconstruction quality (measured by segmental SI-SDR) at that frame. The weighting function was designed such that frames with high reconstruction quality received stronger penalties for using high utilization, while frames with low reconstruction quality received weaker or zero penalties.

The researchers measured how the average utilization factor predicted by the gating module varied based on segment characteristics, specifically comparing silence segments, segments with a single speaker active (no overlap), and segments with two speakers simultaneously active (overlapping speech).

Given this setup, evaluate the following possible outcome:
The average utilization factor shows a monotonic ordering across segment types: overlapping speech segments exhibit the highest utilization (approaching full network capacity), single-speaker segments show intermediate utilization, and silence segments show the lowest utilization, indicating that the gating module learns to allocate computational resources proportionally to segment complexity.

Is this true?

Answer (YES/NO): YES